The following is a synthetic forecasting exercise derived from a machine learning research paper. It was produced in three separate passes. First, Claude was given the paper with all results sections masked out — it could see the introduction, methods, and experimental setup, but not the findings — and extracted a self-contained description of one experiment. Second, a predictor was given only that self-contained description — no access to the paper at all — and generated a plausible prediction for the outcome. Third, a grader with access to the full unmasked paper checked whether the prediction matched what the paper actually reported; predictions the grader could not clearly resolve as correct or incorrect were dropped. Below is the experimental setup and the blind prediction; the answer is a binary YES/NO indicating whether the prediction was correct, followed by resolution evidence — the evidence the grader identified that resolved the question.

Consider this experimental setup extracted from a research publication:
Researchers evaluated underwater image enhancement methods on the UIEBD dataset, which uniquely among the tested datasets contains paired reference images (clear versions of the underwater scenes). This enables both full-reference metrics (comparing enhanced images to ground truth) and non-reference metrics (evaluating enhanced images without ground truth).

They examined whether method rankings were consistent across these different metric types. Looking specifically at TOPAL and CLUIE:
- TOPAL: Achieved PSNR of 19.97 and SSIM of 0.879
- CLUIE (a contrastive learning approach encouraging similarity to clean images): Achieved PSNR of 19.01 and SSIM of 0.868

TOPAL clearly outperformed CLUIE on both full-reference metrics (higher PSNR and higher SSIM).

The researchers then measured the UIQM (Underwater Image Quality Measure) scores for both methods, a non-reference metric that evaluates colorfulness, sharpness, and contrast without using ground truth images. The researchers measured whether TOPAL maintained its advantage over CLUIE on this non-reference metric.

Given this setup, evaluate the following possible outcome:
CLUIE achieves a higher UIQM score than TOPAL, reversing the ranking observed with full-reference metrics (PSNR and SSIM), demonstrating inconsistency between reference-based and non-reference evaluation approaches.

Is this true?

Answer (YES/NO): YES